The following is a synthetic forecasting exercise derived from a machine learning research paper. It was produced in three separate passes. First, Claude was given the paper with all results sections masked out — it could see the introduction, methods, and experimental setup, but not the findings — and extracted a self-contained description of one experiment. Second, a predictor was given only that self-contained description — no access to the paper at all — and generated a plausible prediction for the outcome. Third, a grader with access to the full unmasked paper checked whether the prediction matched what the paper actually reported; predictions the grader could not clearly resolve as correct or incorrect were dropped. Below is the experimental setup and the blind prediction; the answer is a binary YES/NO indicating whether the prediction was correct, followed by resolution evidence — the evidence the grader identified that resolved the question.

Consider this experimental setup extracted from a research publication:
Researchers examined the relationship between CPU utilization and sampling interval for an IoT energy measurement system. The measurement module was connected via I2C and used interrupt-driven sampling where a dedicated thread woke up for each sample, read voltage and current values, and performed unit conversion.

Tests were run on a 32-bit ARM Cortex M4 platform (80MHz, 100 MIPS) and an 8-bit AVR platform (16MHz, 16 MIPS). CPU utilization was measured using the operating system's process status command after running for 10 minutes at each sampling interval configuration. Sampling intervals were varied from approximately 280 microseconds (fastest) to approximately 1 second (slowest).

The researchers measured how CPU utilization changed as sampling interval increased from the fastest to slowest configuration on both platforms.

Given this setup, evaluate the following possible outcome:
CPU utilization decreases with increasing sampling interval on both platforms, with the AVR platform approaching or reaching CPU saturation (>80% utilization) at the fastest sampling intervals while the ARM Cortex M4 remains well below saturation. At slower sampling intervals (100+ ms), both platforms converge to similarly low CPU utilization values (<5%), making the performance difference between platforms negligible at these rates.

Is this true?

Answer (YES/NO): NO